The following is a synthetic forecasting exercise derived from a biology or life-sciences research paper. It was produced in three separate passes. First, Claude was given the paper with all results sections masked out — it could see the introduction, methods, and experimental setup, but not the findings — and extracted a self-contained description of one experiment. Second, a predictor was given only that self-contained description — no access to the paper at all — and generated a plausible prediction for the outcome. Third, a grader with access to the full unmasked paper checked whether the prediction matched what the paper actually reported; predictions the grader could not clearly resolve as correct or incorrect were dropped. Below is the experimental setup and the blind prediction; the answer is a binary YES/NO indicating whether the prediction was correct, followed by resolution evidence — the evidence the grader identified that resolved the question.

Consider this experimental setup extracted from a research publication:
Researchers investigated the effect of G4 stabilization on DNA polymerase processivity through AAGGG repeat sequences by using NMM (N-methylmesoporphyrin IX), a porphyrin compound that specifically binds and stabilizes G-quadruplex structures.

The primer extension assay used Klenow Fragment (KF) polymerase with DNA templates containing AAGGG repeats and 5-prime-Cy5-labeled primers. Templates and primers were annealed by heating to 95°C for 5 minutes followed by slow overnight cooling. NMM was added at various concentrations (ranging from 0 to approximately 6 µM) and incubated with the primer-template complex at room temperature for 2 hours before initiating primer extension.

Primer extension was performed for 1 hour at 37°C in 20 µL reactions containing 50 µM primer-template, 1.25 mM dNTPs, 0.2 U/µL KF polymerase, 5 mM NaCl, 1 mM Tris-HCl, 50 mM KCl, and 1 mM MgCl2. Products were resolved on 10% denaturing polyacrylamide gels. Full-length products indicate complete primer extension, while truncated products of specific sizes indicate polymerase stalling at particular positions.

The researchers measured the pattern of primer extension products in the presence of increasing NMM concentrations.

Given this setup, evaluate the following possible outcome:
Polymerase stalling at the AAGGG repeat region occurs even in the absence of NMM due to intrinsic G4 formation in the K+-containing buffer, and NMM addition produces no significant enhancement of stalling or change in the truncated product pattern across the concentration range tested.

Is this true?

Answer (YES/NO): NO